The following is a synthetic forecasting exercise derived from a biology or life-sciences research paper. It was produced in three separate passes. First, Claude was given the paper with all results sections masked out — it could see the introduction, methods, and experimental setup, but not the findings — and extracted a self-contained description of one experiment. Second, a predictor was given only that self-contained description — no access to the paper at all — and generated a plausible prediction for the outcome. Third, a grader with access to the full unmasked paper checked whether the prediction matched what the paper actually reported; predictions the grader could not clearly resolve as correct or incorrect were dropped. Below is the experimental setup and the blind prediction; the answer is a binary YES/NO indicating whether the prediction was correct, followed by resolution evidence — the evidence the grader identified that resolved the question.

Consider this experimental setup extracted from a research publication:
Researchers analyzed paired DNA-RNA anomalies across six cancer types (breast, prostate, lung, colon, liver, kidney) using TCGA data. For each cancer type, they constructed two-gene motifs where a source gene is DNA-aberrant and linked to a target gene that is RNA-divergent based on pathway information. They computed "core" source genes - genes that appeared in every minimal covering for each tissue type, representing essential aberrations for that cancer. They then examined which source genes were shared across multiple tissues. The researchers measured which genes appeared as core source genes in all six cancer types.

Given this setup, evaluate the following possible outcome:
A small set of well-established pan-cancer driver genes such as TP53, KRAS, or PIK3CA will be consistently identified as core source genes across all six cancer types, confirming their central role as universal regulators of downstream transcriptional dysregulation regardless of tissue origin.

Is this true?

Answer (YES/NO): NO